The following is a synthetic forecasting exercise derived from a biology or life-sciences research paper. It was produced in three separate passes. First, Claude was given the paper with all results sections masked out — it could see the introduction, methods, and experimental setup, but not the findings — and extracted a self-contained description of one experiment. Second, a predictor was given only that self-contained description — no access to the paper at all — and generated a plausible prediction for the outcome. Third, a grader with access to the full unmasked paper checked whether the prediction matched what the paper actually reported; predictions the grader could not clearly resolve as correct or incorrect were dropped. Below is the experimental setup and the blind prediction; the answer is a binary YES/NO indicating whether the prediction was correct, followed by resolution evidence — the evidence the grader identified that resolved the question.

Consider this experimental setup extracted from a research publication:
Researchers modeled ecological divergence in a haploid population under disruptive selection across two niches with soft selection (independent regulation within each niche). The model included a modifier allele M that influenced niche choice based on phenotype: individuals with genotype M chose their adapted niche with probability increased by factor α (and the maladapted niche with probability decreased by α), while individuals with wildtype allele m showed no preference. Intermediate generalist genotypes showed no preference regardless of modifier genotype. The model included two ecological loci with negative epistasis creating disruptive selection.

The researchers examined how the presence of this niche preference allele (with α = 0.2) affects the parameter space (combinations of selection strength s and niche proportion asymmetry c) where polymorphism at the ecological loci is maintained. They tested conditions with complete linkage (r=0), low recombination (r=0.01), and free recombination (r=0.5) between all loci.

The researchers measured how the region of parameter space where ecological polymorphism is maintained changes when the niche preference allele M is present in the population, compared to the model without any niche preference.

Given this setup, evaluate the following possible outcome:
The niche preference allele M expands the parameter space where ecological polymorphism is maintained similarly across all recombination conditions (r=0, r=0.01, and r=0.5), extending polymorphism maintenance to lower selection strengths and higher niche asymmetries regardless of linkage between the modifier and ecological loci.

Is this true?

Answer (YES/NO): NO